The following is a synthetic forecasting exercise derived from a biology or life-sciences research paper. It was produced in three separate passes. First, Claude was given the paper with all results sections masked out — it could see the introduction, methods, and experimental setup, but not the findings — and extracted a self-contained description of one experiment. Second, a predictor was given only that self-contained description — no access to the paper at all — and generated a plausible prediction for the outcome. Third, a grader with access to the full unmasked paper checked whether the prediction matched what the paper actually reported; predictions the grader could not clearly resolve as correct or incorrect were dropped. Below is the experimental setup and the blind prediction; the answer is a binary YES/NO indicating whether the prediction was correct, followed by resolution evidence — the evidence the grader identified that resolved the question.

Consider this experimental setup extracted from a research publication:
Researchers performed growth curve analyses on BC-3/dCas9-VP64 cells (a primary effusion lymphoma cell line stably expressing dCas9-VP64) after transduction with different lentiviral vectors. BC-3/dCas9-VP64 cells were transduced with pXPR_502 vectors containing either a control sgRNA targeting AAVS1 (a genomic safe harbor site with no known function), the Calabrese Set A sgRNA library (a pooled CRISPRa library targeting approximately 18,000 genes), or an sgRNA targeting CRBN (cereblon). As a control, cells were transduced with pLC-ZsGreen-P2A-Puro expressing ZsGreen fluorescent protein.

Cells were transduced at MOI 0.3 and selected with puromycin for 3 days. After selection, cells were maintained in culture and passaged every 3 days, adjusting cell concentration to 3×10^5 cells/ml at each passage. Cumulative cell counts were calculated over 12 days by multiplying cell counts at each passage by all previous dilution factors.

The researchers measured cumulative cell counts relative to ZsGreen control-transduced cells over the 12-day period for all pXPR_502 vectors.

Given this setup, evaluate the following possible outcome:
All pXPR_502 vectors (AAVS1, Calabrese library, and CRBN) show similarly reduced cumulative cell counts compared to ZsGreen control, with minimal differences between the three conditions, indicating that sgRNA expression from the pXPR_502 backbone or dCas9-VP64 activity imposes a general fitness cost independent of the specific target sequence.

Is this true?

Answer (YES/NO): NO